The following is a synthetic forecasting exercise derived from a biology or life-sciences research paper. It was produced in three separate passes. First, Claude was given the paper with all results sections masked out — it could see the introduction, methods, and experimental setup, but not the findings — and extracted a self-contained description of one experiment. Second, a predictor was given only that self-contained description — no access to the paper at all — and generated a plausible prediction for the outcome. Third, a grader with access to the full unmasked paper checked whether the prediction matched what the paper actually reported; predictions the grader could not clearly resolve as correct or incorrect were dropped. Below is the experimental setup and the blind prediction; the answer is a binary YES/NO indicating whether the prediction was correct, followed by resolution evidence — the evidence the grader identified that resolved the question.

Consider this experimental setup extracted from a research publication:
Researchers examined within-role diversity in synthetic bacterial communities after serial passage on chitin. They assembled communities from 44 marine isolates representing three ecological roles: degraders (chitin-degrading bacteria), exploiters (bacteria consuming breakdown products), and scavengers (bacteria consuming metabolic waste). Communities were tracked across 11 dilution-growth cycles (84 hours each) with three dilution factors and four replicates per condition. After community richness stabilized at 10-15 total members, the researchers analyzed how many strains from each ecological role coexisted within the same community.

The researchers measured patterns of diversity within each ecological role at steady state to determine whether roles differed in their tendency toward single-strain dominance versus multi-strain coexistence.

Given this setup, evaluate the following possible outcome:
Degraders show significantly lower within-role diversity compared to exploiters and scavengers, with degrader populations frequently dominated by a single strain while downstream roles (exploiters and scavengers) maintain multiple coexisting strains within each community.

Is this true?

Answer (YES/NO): YES